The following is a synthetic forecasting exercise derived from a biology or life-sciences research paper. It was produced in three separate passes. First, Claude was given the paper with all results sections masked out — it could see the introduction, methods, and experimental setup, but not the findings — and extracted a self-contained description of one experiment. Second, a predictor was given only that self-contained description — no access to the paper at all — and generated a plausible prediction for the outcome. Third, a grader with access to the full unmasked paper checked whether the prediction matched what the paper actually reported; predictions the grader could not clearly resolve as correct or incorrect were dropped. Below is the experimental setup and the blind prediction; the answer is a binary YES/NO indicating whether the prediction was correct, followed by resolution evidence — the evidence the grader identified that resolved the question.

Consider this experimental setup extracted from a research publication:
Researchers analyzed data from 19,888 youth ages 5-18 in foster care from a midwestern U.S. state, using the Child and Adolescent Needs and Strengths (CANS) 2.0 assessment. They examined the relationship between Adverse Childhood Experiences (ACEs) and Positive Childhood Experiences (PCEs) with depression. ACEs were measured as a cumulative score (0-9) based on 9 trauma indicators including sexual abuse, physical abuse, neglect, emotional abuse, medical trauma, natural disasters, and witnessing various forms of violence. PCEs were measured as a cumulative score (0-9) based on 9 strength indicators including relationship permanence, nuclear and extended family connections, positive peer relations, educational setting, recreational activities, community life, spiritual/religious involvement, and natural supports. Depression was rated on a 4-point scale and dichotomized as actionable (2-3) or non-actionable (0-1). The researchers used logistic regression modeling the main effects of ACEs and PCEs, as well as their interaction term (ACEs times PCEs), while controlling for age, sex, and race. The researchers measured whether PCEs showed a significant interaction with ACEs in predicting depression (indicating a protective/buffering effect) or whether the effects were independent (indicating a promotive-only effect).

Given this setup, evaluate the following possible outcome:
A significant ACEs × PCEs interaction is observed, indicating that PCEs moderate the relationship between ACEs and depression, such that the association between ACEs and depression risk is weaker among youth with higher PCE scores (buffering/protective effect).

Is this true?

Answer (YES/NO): NO